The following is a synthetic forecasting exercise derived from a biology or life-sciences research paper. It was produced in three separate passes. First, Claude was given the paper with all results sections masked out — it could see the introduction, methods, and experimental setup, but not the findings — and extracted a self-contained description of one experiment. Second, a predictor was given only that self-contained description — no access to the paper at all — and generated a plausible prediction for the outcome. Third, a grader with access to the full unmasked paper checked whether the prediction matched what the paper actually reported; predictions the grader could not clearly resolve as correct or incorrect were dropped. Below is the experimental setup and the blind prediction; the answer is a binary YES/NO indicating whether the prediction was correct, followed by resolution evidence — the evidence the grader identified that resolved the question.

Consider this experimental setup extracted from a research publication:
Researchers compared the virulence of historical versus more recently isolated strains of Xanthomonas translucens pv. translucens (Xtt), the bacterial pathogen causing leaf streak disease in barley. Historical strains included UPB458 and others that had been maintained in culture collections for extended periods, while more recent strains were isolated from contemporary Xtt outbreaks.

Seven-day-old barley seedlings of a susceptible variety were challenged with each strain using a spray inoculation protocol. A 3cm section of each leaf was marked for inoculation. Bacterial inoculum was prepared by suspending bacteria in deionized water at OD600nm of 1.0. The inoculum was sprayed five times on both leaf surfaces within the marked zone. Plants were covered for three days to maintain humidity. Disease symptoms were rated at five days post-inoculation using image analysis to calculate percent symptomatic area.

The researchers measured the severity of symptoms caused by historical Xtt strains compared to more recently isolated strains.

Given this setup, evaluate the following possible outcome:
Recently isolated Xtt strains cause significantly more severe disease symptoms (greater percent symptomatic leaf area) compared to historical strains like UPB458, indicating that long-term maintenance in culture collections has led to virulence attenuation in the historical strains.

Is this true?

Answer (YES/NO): NO